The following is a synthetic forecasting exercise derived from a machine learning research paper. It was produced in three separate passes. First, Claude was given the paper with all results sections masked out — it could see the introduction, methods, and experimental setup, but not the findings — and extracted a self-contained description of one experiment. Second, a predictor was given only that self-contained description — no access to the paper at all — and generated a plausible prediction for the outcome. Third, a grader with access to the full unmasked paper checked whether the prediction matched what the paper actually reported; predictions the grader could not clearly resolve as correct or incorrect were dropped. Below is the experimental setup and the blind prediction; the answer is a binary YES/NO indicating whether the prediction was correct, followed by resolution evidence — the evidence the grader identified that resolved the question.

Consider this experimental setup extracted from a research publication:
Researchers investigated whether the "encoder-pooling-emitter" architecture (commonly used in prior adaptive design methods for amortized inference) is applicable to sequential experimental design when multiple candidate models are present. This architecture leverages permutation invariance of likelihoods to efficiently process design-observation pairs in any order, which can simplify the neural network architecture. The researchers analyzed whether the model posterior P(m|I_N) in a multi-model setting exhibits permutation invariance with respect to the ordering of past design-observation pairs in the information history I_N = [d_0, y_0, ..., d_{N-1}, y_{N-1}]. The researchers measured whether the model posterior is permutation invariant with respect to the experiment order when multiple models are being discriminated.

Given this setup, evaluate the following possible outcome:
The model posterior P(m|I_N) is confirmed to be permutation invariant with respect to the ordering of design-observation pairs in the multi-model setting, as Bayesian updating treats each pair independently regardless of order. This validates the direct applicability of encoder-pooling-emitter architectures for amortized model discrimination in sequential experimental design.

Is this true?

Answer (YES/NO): NO